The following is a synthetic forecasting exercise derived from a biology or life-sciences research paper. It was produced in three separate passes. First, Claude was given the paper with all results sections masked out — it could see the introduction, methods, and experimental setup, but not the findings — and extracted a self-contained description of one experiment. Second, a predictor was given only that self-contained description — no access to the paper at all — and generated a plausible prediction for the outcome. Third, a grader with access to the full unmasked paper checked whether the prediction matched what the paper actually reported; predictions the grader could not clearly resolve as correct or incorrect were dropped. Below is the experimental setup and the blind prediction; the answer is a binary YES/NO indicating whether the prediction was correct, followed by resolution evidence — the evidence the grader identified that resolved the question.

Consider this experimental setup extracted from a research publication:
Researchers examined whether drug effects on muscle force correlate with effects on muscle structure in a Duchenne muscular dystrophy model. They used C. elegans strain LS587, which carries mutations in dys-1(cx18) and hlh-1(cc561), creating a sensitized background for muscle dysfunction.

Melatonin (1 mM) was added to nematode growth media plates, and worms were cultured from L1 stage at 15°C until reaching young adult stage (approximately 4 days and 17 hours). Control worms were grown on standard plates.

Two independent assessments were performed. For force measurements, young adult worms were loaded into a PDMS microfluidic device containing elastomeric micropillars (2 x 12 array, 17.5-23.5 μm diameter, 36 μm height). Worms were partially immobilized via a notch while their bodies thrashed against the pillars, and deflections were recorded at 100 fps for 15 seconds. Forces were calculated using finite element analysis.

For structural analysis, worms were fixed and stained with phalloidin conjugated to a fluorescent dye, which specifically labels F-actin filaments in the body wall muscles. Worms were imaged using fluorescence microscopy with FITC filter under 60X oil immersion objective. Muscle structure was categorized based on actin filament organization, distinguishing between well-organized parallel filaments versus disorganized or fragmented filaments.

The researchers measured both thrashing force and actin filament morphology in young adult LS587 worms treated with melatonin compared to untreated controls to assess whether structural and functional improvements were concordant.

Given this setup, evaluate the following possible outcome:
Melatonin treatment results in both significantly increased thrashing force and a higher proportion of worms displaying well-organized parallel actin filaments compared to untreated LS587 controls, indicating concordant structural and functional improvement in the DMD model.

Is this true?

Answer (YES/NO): NO